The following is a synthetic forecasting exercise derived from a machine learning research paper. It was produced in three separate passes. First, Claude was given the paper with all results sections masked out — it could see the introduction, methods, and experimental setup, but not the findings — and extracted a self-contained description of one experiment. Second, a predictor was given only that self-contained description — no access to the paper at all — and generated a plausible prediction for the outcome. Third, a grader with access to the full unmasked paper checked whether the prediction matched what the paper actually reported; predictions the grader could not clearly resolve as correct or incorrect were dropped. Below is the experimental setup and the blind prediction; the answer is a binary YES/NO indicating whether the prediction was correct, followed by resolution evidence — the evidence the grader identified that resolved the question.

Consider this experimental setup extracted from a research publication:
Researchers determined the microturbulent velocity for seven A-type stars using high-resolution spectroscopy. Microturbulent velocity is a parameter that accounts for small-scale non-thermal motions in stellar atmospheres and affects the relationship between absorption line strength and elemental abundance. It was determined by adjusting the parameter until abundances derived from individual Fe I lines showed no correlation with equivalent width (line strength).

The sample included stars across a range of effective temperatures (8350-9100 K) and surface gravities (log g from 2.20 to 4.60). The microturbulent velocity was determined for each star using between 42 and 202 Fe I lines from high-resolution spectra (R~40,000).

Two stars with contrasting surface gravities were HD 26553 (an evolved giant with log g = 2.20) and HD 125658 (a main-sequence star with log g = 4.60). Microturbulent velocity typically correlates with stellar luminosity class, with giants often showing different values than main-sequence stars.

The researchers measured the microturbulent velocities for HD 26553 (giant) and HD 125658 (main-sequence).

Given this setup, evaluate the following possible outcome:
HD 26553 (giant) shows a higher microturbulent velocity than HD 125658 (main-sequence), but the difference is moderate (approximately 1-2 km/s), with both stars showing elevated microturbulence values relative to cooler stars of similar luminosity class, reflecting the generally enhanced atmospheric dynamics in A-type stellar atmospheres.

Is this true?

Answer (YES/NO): NO